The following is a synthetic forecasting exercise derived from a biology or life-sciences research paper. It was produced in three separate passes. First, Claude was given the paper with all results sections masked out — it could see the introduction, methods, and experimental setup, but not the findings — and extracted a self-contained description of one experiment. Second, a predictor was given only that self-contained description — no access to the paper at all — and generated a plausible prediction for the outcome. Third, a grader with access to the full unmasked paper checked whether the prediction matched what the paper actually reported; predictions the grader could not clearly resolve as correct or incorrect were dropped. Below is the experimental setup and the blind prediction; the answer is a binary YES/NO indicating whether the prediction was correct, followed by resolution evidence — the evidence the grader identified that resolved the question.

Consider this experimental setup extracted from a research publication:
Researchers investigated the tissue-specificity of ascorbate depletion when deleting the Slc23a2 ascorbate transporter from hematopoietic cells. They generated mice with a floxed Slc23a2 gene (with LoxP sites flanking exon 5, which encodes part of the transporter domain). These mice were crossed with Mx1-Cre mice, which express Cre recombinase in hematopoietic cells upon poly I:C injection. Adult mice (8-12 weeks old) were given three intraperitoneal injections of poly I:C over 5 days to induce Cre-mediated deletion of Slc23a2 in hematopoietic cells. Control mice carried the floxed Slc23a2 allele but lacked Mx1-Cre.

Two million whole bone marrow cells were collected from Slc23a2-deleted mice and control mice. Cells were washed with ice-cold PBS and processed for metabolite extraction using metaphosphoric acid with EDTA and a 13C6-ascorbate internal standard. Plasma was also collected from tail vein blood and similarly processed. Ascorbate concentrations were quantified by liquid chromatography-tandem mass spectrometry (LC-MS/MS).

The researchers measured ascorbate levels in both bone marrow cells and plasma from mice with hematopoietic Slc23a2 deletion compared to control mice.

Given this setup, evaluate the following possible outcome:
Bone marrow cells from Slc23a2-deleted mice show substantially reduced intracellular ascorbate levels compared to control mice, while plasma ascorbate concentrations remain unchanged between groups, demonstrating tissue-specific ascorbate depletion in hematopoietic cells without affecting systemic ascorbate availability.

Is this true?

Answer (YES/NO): YES